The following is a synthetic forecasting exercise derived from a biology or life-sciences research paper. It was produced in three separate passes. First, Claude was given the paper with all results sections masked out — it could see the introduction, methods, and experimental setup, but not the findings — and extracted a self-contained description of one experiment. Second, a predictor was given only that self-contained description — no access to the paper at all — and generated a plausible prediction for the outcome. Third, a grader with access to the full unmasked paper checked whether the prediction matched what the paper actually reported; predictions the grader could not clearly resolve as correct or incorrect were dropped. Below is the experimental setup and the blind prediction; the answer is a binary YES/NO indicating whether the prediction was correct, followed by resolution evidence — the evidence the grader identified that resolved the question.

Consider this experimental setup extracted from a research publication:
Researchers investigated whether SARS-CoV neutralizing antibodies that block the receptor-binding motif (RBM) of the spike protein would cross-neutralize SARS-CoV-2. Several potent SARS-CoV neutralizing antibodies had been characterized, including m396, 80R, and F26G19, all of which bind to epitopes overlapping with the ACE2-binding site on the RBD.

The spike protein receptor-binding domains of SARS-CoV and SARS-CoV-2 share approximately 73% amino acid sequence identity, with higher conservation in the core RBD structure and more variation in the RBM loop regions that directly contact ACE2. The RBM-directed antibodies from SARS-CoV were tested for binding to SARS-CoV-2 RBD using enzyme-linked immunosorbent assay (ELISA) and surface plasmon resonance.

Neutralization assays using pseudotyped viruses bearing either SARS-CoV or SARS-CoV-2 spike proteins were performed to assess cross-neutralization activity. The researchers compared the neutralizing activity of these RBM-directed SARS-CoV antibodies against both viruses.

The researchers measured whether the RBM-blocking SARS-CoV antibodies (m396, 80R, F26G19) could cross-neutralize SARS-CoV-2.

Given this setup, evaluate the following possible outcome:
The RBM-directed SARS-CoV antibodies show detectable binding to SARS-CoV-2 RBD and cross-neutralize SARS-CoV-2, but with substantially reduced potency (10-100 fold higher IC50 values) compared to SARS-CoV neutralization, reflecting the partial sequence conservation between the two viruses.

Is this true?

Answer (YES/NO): NO